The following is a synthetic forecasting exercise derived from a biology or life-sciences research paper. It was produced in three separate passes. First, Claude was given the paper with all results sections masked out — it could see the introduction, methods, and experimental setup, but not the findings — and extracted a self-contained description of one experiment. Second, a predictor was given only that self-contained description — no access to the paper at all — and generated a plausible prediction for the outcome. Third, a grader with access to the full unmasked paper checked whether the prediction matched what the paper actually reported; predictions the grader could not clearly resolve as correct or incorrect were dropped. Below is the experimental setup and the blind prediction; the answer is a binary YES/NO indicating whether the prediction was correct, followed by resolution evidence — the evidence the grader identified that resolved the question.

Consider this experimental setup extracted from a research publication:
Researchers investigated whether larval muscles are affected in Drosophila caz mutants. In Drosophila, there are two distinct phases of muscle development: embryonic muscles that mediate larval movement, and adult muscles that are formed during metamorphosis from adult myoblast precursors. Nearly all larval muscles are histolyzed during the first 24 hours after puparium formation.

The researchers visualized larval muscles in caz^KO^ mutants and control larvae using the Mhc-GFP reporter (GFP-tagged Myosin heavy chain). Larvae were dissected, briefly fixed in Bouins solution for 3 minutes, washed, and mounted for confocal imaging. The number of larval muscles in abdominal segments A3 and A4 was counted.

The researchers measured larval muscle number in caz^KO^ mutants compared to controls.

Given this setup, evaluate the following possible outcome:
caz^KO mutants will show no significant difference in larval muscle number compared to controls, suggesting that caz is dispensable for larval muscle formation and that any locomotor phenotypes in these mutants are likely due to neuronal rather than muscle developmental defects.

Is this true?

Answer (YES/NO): YES